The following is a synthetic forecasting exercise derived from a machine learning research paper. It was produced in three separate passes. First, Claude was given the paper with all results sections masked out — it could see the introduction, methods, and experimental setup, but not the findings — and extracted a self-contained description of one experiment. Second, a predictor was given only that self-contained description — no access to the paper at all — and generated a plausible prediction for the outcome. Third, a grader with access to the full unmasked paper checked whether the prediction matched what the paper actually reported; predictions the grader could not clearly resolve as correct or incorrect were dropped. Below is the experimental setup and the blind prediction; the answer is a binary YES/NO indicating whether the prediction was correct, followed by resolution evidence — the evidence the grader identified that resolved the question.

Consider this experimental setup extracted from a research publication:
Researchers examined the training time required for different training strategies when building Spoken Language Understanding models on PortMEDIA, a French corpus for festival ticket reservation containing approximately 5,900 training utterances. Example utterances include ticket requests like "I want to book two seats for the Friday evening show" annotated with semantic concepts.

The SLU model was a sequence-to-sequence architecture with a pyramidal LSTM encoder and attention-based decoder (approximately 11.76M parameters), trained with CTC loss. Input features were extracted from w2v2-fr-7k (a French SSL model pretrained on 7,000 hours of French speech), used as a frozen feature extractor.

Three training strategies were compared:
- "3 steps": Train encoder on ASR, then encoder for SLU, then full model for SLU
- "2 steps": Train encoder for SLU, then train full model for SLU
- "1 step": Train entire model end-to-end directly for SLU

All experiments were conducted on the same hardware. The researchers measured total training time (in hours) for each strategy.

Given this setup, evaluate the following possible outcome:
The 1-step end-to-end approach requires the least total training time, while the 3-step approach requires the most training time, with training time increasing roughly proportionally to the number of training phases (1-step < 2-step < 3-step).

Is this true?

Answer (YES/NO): NO